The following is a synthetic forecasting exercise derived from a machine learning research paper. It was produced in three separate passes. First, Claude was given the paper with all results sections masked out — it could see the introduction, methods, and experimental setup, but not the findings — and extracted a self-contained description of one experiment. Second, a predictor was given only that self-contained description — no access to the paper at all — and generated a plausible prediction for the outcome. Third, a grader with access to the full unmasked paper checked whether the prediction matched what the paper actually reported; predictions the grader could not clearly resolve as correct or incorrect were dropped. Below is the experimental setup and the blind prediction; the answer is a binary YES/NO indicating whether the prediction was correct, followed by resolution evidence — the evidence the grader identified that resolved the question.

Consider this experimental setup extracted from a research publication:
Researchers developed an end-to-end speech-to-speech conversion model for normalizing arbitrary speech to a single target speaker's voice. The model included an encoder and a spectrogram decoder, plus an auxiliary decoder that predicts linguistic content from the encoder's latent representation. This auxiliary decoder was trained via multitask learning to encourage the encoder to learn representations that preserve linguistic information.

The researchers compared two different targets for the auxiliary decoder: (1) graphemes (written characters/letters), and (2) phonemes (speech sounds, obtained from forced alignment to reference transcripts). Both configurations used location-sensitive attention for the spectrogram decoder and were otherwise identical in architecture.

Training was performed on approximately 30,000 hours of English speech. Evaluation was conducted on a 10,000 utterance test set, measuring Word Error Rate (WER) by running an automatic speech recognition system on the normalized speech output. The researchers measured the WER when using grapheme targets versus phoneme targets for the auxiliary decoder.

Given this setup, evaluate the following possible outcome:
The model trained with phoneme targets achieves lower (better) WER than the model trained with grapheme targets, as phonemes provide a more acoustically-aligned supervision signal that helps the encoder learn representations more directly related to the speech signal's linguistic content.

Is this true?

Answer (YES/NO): YES